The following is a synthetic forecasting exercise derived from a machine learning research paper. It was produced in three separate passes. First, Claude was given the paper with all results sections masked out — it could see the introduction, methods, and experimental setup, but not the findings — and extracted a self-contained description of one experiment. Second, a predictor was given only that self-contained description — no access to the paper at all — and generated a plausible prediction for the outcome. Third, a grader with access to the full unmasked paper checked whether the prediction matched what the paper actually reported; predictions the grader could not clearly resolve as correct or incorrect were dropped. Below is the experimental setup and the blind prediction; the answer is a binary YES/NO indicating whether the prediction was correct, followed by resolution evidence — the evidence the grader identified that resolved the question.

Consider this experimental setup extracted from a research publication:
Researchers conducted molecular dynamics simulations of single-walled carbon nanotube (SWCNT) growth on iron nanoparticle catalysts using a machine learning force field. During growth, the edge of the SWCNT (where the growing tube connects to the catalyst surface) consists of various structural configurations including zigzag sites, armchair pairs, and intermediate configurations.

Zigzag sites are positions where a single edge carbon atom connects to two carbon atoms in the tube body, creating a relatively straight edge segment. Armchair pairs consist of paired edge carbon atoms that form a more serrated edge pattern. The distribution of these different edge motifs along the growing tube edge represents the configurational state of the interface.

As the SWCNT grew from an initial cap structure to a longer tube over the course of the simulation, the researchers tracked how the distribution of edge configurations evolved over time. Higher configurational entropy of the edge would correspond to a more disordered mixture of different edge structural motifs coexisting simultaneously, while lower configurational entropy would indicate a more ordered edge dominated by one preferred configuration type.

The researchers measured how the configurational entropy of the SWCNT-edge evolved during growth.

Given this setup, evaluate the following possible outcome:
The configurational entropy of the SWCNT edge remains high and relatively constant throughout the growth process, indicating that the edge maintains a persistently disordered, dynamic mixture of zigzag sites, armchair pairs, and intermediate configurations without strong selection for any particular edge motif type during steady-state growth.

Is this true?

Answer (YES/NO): YES